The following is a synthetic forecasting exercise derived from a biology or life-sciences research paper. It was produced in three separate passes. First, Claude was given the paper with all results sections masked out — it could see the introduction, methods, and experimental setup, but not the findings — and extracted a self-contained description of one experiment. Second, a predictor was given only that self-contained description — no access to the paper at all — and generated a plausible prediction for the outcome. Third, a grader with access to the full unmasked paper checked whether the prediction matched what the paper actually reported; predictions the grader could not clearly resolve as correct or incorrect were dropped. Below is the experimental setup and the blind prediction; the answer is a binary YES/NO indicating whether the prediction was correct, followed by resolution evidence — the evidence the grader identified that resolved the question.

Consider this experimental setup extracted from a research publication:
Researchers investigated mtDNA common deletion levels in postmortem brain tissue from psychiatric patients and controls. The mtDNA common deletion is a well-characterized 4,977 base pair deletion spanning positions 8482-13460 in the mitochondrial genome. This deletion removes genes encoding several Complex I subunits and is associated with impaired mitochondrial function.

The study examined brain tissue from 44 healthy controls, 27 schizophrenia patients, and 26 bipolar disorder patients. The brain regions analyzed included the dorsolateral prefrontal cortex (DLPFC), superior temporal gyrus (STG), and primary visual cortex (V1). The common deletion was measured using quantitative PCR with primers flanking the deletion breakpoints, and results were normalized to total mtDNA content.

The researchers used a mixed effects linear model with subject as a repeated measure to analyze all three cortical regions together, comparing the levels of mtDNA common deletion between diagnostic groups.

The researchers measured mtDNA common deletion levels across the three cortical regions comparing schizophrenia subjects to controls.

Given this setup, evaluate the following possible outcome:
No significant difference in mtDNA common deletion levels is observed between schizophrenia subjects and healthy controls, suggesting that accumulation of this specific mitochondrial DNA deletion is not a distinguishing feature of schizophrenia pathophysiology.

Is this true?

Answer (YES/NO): YES